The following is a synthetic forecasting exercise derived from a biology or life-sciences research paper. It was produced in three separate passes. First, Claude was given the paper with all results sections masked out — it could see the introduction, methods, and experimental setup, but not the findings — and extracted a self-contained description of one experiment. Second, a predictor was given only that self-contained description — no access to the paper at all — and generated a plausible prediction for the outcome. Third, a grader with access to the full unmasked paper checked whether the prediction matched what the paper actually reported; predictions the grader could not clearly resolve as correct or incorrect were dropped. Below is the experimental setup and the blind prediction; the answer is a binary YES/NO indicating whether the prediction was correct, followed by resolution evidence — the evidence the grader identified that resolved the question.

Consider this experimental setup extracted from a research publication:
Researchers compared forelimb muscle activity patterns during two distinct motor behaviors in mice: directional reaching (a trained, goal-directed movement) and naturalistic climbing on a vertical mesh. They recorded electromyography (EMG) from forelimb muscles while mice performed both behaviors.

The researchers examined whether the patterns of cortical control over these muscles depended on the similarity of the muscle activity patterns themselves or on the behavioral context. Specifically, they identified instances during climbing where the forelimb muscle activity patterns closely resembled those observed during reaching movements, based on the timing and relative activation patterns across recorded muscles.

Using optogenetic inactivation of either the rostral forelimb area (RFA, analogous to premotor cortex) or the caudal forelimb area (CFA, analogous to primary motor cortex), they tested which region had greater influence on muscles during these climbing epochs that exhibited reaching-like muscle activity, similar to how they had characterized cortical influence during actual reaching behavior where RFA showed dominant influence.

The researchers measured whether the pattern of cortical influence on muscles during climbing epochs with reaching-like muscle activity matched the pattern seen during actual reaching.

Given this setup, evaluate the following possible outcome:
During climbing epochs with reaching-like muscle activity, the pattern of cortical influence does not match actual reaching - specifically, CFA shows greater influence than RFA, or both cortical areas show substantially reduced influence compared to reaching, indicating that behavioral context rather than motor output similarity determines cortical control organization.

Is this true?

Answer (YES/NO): YES